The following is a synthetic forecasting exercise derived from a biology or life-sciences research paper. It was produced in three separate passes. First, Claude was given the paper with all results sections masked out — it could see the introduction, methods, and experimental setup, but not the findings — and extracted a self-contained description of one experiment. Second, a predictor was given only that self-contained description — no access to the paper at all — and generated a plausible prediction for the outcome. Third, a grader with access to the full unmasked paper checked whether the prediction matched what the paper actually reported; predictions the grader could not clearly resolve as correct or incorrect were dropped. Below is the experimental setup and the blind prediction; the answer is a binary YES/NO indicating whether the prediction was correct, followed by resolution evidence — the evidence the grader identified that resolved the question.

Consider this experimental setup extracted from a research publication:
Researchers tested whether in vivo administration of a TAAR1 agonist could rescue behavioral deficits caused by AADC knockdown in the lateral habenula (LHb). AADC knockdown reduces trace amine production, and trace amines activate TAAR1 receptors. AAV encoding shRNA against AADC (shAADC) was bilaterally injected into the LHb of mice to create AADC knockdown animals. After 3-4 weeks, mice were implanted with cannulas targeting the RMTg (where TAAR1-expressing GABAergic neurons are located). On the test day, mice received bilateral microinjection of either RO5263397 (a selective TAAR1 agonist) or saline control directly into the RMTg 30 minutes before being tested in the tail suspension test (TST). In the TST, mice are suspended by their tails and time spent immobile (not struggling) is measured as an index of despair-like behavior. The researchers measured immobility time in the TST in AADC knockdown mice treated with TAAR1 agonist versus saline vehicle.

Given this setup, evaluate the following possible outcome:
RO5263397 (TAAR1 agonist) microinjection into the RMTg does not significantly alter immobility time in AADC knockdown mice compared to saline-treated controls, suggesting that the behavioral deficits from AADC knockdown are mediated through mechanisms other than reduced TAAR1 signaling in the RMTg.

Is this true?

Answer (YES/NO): NO